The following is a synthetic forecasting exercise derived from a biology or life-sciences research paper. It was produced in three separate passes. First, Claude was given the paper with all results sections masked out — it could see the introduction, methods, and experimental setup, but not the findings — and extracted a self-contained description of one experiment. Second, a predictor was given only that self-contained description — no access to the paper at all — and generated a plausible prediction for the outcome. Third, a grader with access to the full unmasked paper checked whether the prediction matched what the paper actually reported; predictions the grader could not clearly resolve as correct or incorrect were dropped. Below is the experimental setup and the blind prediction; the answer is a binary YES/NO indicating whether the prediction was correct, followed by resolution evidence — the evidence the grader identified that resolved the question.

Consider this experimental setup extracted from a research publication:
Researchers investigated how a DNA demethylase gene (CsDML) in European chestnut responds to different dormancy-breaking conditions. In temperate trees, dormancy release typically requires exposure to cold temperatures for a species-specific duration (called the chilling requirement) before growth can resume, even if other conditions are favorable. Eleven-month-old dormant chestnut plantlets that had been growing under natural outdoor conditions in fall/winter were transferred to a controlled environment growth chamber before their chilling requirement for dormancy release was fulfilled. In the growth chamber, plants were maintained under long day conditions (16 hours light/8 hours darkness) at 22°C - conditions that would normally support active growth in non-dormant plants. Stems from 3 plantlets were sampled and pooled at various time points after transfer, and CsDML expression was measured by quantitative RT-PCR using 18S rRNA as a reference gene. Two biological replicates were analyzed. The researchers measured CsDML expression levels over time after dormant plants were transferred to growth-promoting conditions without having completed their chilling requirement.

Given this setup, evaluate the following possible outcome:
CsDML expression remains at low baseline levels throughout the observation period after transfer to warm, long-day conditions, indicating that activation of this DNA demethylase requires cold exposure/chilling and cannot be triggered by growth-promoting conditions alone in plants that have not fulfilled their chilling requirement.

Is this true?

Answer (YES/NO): NO